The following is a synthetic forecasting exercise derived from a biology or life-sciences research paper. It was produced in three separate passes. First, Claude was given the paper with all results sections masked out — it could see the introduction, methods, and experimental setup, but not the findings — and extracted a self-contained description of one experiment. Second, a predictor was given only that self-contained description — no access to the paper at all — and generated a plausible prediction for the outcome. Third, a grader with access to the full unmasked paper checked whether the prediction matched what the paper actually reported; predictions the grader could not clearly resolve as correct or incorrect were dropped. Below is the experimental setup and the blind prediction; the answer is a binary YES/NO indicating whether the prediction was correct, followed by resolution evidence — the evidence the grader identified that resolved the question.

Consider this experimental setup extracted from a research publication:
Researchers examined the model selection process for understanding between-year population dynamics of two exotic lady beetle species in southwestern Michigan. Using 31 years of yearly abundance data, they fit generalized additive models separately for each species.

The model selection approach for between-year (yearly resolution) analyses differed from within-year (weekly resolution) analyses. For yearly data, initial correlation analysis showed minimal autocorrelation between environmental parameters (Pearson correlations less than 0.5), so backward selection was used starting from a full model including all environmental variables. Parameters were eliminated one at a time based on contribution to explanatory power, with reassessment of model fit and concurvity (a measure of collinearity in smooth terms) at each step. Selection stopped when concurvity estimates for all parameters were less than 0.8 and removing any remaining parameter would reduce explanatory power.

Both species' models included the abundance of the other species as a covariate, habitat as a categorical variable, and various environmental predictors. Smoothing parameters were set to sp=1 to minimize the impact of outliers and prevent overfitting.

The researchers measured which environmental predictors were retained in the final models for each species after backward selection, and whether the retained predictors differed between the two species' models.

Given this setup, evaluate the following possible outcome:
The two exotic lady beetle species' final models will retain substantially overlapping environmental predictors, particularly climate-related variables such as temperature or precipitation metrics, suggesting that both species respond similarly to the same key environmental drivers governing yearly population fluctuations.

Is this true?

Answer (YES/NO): NO